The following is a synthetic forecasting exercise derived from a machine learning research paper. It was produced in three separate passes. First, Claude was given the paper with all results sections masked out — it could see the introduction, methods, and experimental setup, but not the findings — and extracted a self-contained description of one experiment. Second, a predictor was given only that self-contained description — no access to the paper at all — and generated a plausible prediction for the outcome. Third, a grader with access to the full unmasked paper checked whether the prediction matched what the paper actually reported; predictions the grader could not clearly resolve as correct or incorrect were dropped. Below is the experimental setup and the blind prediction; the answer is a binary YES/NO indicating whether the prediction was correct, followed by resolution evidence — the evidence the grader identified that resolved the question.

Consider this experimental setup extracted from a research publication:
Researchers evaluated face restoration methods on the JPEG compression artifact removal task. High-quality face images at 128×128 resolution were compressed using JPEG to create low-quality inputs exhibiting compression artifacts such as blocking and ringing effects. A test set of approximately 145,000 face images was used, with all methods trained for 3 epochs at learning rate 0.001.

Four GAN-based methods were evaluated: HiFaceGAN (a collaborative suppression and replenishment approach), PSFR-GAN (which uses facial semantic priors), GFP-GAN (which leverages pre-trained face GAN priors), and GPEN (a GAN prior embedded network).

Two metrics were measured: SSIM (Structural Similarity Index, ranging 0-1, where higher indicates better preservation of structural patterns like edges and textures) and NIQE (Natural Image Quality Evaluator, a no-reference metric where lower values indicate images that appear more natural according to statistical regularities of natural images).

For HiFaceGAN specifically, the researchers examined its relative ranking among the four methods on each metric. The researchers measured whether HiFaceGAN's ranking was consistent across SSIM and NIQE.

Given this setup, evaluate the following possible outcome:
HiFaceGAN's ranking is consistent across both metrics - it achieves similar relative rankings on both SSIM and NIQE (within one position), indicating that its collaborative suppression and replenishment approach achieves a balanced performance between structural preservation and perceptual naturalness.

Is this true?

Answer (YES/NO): NO